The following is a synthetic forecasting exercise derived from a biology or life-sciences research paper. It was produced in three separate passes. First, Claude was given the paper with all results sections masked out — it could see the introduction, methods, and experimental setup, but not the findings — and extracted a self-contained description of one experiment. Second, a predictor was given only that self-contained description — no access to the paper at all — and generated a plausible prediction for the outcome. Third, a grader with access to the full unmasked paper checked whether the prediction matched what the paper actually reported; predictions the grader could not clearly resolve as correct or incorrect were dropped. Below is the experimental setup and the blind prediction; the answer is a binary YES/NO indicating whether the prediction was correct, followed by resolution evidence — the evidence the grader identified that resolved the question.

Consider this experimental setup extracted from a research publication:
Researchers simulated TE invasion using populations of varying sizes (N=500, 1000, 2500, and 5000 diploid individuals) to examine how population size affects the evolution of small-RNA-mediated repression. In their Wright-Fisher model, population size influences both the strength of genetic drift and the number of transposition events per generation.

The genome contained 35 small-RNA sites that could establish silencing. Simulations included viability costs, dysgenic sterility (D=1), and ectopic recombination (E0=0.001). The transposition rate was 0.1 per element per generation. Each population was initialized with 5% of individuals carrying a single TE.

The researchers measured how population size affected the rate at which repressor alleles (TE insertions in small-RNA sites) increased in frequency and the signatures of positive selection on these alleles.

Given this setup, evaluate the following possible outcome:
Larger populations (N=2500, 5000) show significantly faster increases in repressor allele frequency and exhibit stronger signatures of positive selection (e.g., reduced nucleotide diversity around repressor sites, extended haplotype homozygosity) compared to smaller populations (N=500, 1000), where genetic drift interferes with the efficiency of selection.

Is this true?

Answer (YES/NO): NO